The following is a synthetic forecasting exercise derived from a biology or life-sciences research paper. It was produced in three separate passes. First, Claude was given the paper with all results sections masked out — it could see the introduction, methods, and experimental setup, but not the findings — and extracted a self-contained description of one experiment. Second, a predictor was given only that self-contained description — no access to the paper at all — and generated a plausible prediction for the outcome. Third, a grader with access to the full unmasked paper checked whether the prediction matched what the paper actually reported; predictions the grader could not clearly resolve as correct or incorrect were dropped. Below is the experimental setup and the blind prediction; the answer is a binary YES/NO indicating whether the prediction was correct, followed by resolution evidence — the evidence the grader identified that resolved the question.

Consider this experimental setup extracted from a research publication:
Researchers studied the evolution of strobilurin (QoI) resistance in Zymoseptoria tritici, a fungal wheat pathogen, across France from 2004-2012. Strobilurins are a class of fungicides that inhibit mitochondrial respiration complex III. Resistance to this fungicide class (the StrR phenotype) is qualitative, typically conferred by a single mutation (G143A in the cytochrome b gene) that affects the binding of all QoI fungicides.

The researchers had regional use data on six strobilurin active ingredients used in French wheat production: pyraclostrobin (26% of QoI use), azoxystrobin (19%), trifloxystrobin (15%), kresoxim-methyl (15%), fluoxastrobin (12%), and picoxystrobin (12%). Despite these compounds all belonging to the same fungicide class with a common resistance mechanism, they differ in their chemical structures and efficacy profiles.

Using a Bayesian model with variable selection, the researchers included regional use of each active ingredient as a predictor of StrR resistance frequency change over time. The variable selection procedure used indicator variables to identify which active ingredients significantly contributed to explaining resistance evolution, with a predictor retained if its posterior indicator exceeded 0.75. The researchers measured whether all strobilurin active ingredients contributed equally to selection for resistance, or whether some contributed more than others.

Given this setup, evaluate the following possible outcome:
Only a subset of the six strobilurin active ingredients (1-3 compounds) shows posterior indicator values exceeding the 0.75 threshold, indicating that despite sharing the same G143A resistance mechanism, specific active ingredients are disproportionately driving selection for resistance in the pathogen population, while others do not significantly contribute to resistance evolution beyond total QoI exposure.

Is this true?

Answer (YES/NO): YES